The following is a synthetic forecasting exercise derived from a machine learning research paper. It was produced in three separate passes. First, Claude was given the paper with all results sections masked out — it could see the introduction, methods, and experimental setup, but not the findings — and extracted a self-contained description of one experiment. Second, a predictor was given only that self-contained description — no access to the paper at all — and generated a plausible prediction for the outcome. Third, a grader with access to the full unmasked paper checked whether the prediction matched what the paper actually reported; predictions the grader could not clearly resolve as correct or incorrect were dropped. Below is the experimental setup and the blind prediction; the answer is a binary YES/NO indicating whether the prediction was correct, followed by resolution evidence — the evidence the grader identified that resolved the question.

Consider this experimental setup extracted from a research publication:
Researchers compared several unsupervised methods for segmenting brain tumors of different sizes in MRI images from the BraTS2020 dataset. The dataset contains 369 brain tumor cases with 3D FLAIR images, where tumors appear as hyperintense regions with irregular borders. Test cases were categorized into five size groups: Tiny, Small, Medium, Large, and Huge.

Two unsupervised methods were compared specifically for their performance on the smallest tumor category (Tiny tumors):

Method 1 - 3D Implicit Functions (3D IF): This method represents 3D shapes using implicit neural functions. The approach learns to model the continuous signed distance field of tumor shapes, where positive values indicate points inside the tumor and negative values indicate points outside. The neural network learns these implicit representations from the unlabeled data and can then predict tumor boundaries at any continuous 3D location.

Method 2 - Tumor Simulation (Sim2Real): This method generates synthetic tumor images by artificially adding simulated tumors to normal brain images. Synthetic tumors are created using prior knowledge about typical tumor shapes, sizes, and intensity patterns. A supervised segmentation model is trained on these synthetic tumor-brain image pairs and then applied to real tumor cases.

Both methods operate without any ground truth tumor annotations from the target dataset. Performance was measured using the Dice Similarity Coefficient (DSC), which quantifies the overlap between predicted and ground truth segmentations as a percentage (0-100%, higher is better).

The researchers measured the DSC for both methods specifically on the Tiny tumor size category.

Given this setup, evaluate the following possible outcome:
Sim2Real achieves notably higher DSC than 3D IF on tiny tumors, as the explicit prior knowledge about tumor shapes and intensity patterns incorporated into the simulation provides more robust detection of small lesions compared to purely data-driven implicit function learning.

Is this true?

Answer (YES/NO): YES